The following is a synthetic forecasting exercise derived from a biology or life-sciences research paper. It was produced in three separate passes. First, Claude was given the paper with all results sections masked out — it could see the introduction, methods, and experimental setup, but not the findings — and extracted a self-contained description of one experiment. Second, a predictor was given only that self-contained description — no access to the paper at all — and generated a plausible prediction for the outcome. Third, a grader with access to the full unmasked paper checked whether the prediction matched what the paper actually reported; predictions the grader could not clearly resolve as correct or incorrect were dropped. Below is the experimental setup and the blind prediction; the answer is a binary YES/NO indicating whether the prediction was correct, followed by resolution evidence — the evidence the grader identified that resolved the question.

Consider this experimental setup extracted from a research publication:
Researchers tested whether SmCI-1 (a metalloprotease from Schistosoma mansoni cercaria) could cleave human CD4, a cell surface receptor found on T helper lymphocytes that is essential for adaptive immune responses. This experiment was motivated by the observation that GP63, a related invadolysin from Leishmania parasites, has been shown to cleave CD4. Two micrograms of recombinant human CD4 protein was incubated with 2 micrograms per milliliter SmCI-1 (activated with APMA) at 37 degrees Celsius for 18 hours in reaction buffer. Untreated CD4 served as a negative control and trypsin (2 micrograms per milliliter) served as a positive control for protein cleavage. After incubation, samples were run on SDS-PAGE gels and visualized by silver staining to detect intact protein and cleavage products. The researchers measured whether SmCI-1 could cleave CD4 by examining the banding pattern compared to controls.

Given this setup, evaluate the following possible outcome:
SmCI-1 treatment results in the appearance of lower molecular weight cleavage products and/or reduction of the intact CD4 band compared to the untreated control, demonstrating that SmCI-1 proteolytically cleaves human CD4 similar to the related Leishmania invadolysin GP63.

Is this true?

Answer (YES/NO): NO